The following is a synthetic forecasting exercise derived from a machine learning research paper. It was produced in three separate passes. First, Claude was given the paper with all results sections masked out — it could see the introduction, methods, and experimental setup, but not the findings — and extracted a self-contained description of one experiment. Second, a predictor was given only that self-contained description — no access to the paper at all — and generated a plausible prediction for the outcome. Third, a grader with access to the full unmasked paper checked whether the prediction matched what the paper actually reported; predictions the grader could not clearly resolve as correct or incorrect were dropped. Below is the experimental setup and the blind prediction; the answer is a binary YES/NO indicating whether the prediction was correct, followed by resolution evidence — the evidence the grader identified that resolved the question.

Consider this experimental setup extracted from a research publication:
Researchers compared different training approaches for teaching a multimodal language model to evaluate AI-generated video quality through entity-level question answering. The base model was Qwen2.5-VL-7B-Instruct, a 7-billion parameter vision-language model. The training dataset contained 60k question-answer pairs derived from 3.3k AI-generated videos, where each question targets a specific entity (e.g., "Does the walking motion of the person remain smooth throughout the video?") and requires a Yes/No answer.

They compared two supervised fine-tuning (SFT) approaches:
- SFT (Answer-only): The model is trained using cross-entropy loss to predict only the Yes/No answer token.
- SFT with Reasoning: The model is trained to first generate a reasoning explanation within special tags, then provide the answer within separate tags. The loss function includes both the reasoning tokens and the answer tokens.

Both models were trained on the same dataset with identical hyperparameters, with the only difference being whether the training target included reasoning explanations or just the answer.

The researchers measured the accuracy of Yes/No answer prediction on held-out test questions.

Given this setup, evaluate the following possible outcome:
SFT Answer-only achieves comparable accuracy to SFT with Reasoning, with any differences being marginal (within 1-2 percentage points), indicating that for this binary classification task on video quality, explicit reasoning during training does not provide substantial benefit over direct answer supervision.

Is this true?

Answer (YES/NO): NO